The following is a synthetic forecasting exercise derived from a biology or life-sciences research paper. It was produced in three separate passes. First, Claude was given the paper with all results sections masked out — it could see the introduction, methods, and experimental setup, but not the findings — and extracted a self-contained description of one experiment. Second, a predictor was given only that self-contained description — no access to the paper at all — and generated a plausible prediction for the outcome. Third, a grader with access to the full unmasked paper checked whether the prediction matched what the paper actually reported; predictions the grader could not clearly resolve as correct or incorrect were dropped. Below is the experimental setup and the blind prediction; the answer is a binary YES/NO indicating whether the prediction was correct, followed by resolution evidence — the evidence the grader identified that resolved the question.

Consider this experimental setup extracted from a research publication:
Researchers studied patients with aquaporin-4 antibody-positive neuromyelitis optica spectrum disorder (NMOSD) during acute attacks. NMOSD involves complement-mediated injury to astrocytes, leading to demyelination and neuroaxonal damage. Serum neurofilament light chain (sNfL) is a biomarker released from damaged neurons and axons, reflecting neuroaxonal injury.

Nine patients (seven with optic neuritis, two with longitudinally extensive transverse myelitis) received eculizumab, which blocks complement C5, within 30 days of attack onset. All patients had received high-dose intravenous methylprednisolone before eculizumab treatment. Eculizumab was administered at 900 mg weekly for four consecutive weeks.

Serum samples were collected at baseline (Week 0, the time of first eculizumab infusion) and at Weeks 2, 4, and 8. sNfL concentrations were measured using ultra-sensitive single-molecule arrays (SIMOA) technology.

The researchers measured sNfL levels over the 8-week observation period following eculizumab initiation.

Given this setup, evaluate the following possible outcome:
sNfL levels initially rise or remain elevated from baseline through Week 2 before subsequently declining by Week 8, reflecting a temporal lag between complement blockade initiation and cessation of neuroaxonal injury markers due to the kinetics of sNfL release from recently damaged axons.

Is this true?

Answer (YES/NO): NO